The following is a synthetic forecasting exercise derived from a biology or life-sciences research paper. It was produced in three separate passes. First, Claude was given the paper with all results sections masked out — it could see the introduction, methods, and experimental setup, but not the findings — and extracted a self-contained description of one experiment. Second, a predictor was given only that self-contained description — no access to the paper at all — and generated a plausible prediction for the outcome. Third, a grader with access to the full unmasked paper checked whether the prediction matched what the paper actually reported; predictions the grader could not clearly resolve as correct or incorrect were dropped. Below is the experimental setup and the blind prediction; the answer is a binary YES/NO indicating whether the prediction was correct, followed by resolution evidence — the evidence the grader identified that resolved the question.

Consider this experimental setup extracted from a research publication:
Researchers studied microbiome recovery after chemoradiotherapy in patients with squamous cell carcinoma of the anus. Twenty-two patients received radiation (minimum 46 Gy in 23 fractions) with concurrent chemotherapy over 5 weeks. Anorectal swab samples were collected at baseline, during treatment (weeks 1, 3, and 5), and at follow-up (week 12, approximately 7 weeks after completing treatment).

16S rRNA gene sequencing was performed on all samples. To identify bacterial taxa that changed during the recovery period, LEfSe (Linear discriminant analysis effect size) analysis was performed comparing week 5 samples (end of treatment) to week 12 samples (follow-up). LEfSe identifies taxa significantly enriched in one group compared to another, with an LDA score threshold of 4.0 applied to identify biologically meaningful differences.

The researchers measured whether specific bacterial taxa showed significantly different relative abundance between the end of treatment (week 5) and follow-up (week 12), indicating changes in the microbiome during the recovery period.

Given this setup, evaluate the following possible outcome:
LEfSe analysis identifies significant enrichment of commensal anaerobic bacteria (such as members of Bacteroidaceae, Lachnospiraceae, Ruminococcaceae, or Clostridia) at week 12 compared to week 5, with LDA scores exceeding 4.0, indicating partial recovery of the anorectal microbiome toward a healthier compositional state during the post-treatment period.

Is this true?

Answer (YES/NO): YES